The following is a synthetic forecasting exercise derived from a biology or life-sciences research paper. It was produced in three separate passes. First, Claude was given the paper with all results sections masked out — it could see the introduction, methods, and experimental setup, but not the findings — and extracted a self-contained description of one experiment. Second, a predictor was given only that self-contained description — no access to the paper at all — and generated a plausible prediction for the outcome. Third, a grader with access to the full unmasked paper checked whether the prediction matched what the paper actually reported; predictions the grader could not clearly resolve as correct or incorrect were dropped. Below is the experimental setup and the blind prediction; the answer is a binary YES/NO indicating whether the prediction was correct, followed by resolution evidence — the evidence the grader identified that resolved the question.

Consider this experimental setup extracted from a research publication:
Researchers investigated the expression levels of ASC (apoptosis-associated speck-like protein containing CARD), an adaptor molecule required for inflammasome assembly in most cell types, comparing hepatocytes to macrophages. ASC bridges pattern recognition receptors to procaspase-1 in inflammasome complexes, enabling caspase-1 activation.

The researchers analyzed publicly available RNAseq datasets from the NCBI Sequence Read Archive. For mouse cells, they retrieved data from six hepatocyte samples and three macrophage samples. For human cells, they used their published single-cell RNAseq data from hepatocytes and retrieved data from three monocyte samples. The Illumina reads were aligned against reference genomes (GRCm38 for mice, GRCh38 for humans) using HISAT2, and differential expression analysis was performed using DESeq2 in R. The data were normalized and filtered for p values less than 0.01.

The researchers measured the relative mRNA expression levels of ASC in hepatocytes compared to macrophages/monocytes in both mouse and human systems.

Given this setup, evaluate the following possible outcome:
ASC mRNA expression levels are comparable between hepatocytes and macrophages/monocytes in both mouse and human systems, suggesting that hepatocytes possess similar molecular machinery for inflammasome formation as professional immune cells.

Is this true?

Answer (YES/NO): NO